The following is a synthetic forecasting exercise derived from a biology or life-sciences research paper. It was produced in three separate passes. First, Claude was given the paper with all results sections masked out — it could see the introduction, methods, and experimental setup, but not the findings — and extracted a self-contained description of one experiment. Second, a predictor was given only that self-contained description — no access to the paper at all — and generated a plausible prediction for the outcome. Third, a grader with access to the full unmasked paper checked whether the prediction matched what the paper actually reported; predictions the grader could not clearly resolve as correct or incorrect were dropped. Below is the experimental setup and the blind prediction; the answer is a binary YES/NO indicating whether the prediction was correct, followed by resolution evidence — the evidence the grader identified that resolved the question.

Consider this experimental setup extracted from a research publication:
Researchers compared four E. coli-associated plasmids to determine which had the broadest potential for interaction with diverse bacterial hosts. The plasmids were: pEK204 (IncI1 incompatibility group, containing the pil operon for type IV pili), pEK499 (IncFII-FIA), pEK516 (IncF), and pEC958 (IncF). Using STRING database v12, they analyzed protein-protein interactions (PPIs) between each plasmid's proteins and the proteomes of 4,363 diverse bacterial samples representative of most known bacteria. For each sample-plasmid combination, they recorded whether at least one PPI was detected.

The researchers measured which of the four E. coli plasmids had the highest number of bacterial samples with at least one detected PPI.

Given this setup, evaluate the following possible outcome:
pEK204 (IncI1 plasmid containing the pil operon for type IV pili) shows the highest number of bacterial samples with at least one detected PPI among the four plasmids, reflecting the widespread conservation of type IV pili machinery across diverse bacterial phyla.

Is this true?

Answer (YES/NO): NO